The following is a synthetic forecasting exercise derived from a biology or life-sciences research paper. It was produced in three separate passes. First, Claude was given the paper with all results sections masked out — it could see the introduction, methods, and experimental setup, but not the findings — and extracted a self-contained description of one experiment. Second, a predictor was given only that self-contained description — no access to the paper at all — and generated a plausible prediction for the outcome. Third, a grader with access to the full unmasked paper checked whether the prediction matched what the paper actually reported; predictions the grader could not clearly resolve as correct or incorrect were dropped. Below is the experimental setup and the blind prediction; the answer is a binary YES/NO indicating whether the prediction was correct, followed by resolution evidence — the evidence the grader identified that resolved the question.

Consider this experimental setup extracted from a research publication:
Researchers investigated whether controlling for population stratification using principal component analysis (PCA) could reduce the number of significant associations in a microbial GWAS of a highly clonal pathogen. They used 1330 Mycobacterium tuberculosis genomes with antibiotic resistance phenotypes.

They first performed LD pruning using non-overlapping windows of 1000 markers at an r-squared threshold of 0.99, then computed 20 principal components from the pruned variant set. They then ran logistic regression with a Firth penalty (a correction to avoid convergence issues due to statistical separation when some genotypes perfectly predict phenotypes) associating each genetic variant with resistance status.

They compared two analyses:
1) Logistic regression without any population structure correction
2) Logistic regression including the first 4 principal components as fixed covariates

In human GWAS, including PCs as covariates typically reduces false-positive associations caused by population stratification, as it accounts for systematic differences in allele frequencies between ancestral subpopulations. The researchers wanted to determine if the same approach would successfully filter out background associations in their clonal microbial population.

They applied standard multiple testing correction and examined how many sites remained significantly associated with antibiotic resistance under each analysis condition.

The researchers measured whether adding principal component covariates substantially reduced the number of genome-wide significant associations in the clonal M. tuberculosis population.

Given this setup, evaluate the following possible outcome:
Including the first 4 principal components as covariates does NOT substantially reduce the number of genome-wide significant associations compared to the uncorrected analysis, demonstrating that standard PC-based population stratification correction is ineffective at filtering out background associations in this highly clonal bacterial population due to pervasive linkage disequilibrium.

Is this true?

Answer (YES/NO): YES